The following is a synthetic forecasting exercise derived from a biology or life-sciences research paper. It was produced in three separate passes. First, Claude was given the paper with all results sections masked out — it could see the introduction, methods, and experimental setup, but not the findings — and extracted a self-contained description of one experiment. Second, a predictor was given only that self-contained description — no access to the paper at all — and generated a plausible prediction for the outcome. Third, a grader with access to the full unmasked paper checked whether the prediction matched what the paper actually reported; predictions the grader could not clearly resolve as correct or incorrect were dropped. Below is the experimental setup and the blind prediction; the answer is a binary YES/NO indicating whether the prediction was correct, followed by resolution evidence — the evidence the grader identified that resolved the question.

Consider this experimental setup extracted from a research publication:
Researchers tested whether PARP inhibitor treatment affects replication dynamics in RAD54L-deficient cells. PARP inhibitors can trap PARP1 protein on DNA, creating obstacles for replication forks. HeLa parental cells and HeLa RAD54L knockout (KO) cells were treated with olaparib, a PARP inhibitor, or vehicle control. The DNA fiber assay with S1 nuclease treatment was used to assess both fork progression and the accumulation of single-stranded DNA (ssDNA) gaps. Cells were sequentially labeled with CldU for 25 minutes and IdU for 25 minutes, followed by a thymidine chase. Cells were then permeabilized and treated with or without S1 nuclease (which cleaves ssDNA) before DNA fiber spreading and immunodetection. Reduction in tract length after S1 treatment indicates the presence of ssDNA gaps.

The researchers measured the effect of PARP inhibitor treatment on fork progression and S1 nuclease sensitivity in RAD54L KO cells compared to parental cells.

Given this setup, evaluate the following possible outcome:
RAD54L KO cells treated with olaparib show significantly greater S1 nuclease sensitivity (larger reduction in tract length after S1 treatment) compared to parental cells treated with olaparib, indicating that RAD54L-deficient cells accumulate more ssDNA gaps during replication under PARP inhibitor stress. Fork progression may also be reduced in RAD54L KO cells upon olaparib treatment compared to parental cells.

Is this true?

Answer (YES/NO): NO